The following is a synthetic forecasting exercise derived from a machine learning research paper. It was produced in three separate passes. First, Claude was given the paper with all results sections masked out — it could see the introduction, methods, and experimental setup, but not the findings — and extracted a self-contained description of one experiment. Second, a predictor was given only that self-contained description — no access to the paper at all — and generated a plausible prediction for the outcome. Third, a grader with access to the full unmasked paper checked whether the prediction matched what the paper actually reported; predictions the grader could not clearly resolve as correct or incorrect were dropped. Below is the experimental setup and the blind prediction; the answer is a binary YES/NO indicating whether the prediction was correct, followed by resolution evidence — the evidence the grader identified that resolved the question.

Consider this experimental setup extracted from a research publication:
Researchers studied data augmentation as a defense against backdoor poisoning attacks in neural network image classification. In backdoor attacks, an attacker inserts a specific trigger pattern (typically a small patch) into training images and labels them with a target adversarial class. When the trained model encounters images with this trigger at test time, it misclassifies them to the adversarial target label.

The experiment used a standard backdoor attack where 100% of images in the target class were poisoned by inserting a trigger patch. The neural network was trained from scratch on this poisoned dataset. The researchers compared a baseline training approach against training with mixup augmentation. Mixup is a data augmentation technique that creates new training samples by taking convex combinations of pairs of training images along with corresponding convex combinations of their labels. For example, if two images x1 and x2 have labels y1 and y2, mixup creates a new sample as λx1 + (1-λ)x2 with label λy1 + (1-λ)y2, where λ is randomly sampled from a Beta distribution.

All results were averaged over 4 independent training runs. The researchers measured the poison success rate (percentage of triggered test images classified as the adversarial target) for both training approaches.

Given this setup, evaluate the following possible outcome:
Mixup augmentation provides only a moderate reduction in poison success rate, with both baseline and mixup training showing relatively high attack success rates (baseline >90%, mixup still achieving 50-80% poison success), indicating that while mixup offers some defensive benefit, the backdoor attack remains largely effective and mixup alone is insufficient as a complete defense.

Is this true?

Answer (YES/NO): NO